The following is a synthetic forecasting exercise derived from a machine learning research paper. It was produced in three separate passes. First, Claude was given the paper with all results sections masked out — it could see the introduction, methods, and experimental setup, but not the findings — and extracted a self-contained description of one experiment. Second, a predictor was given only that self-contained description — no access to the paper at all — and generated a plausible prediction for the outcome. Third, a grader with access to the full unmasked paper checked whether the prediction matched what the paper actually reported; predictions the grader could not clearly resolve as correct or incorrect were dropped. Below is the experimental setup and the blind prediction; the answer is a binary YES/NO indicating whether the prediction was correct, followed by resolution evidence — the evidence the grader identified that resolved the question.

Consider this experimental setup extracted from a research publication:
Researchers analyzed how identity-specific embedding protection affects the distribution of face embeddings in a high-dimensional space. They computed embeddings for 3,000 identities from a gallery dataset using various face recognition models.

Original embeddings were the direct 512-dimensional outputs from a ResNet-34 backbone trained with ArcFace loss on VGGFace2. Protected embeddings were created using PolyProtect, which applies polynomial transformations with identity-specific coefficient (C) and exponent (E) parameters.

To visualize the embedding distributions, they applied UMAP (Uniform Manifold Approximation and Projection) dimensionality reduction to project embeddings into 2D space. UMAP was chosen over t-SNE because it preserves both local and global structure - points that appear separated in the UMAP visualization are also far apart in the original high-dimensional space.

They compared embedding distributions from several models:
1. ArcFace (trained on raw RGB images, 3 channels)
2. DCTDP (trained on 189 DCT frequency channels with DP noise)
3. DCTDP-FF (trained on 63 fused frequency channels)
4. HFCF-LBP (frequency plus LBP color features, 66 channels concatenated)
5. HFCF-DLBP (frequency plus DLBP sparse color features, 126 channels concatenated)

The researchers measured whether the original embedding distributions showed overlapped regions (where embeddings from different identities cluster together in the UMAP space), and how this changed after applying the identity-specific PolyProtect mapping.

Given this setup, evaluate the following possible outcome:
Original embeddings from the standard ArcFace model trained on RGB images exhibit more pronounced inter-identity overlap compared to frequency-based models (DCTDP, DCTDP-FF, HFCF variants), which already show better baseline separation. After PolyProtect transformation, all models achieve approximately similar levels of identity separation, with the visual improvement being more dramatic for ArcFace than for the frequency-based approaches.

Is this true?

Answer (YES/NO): NO